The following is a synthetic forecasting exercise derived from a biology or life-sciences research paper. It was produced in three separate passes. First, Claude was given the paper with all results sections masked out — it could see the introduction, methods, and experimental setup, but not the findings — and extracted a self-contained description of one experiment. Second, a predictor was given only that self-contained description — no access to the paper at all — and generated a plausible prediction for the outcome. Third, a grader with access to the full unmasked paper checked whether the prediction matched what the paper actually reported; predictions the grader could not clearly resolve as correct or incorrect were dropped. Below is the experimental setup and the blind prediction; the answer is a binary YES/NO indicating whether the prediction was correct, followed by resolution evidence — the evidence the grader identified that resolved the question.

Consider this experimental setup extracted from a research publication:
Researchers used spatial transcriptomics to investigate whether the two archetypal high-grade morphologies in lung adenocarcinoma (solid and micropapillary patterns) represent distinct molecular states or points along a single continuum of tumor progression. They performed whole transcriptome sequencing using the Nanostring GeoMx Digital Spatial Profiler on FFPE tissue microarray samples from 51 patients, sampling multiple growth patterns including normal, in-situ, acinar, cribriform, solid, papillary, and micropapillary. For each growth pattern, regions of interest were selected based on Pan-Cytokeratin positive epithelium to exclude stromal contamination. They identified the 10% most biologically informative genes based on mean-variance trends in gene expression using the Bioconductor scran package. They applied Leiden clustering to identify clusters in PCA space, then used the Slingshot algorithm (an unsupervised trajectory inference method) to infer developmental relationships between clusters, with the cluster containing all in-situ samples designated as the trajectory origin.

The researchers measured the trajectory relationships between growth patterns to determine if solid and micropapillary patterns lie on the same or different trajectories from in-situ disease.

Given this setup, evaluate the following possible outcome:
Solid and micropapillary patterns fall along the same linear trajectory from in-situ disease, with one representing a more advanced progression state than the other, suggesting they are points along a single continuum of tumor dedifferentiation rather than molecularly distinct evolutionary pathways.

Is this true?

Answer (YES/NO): NO